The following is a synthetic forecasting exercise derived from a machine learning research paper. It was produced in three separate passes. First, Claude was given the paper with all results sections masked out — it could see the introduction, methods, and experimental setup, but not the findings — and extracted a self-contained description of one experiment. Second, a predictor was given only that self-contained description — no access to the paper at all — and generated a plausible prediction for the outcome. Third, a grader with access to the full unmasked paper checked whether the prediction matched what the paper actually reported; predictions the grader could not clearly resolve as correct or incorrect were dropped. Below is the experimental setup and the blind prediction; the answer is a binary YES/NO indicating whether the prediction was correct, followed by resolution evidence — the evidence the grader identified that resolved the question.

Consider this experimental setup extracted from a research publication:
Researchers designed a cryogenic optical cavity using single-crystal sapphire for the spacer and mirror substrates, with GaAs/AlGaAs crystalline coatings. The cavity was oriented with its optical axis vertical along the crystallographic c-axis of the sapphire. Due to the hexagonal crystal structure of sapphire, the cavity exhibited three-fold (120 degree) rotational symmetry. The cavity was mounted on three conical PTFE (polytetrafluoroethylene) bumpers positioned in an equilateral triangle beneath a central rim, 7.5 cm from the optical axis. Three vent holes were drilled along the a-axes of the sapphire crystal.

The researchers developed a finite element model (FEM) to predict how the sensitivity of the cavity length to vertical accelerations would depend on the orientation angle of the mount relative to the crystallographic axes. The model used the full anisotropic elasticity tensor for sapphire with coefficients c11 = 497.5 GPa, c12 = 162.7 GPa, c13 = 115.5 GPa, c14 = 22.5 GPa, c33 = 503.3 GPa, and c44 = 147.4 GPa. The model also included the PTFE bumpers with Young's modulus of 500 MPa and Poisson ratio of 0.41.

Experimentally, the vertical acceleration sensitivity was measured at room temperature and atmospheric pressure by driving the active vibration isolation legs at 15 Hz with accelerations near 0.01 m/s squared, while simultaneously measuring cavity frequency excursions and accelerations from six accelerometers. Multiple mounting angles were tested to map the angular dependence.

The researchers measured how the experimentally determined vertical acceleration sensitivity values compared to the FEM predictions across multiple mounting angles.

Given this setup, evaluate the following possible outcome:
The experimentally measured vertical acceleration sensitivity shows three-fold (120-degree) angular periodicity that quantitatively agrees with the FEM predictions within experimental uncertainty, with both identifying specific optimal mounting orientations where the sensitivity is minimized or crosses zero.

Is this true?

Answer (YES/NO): YES